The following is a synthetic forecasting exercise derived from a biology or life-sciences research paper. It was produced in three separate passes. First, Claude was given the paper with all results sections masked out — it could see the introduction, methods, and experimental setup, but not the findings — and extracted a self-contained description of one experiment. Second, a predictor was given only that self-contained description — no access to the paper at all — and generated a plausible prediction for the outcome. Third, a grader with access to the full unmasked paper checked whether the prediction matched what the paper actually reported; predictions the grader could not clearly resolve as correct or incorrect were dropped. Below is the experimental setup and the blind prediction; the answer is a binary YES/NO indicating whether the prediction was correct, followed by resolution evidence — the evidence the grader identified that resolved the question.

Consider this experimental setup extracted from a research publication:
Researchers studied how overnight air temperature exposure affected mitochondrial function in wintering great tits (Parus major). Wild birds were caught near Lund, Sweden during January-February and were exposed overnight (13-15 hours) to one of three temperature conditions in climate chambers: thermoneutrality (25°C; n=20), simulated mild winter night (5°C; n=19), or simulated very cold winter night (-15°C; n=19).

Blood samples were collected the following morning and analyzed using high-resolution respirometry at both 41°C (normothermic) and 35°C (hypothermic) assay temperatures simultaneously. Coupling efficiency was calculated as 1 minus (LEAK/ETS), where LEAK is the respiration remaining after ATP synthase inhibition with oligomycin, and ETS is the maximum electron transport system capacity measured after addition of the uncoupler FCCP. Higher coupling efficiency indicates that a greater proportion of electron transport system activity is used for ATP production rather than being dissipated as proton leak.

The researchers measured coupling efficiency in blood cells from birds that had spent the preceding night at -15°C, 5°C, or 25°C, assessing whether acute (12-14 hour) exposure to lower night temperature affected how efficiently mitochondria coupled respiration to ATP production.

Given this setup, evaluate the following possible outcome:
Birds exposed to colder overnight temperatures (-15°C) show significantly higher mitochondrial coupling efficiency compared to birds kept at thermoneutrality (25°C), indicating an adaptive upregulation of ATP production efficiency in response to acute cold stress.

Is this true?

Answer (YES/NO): NO